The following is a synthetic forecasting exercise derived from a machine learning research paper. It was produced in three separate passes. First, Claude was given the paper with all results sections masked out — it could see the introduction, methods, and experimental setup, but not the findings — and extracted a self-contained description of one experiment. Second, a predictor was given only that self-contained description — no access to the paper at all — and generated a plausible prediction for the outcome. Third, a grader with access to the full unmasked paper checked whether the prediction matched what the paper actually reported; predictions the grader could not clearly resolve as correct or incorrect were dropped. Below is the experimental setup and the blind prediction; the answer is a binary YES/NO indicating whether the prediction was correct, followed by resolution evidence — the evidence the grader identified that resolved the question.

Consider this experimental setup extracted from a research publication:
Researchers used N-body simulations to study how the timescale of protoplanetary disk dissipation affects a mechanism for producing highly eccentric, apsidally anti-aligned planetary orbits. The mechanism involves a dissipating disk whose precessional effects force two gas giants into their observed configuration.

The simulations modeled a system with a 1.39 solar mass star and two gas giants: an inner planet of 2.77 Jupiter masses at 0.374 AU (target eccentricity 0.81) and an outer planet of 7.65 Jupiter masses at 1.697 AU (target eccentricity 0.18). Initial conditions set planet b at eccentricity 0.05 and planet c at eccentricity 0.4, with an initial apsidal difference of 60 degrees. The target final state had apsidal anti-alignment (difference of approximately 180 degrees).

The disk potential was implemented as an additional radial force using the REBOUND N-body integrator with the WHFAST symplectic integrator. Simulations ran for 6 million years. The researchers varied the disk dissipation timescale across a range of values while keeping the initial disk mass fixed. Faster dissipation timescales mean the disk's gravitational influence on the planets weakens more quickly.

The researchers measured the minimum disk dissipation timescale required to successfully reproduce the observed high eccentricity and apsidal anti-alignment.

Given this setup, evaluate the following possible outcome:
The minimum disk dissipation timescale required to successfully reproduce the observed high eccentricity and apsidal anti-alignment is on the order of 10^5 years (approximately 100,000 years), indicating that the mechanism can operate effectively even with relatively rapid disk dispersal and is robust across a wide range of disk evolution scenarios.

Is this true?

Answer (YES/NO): NO